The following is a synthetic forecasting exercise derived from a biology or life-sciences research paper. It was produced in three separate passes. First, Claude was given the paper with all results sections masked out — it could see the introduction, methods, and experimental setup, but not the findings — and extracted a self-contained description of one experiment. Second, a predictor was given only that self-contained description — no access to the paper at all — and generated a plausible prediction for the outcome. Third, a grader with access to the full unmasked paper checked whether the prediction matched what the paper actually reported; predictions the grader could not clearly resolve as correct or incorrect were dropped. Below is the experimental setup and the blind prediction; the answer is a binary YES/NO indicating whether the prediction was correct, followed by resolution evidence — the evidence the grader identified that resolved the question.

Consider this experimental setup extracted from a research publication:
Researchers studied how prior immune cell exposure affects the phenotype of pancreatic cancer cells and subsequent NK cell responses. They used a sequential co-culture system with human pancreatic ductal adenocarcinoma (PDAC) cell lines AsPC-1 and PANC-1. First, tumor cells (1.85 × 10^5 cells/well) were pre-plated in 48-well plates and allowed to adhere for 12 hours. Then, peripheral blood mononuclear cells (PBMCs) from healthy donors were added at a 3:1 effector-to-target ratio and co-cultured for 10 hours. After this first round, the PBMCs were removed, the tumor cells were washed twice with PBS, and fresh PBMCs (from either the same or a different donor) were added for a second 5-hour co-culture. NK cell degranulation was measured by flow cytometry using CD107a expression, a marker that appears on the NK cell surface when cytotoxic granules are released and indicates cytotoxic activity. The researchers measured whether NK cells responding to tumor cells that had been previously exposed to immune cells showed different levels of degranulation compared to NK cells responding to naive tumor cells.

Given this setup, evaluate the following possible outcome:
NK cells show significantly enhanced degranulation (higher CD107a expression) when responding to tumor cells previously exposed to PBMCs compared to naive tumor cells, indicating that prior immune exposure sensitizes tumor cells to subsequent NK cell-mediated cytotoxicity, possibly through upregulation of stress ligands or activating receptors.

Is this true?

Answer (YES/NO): NO